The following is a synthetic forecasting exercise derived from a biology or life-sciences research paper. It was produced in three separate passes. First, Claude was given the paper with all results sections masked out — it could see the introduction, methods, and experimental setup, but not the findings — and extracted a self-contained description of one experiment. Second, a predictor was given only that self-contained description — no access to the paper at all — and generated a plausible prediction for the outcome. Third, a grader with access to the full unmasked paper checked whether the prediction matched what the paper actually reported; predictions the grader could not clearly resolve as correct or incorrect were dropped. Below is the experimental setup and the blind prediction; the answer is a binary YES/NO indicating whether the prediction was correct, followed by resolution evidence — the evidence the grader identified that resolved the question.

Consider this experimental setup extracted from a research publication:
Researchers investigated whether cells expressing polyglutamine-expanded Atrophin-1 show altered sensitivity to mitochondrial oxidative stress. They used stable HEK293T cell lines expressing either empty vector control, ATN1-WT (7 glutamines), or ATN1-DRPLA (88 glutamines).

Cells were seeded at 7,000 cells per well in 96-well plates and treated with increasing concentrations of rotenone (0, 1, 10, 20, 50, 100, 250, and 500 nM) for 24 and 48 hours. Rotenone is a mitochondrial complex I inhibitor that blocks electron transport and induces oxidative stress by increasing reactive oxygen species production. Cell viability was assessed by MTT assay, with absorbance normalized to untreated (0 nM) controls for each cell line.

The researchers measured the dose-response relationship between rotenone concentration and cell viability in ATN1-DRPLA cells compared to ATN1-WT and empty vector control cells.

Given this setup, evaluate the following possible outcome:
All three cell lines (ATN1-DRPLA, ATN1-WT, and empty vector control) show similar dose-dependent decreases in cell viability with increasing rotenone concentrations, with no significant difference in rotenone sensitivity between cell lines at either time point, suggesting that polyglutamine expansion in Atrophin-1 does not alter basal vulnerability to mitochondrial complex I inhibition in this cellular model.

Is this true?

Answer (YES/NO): NO